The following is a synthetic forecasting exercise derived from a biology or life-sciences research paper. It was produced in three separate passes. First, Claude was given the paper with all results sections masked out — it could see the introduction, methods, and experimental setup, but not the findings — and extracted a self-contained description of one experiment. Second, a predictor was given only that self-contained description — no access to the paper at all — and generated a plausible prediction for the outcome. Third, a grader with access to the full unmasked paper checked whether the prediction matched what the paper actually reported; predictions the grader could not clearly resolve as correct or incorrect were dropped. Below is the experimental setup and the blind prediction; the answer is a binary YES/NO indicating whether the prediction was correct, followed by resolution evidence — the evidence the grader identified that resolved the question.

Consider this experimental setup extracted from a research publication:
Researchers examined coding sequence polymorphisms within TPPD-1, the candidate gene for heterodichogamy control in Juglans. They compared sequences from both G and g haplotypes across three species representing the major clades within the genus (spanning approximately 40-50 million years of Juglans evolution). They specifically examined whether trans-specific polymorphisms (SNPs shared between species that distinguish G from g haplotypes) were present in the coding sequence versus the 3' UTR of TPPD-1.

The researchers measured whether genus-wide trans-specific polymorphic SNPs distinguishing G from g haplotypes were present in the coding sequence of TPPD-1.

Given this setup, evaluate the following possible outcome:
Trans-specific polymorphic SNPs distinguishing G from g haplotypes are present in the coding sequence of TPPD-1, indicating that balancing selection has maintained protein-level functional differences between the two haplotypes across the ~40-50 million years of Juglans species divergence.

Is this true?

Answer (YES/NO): NO